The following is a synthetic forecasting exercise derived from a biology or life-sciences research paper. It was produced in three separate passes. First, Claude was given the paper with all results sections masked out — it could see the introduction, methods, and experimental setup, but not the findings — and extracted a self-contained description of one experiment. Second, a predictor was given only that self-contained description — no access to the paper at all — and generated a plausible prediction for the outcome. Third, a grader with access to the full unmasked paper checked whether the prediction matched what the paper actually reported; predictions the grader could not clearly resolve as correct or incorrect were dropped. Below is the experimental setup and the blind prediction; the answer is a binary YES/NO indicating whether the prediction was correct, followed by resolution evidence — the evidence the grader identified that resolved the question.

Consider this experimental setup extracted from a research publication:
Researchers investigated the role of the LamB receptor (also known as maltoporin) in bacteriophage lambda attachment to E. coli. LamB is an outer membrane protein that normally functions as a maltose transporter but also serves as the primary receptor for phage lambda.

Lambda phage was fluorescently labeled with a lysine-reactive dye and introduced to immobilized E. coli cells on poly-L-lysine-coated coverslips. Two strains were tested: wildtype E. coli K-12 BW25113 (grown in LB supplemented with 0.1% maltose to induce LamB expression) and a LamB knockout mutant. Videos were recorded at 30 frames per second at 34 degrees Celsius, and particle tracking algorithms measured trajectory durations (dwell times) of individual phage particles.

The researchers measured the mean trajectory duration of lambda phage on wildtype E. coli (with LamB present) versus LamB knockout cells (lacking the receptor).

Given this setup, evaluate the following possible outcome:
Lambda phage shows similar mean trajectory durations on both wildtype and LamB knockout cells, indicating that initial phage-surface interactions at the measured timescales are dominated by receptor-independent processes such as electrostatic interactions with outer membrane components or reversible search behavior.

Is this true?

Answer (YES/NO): NO